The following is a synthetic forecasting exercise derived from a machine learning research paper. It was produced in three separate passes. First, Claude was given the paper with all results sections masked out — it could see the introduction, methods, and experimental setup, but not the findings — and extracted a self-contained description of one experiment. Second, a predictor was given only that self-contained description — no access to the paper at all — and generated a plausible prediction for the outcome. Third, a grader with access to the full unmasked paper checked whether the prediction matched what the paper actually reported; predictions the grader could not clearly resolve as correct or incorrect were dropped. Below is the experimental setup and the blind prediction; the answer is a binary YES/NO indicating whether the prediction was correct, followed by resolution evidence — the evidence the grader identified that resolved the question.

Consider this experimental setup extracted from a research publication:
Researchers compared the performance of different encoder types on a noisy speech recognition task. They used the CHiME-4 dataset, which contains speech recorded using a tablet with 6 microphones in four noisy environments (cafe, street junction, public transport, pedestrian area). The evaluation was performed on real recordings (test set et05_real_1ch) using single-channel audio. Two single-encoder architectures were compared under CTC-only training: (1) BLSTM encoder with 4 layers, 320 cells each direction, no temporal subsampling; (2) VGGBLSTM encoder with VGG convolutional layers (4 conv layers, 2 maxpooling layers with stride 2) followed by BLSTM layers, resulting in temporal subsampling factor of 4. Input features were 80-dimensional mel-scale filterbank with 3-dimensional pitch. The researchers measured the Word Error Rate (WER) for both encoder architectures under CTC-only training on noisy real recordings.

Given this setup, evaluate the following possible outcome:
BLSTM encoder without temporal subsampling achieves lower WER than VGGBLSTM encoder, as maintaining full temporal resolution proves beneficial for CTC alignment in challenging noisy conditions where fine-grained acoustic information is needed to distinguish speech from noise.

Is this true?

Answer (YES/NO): NO